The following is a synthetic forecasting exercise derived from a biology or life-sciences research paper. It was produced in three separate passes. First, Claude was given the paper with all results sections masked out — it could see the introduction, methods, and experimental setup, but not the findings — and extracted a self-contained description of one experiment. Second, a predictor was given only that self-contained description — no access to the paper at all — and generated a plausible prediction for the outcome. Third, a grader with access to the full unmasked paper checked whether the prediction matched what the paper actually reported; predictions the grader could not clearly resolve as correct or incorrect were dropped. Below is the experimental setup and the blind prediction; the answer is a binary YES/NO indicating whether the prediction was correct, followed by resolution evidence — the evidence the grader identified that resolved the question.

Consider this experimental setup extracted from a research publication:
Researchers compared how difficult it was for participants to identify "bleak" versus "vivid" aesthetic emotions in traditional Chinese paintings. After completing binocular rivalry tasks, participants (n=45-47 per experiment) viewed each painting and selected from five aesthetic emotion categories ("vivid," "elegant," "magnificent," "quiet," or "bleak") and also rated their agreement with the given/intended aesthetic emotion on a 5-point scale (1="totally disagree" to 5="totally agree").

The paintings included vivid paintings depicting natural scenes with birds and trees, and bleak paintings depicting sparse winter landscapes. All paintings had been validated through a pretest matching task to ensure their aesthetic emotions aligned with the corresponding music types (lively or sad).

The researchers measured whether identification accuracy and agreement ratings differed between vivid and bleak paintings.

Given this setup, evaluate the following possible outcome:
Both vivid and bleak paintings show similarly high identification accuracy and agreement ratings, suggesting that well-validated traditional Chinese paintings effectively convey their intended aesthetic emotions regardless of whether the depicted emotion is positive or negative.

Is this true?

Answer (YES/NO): NO